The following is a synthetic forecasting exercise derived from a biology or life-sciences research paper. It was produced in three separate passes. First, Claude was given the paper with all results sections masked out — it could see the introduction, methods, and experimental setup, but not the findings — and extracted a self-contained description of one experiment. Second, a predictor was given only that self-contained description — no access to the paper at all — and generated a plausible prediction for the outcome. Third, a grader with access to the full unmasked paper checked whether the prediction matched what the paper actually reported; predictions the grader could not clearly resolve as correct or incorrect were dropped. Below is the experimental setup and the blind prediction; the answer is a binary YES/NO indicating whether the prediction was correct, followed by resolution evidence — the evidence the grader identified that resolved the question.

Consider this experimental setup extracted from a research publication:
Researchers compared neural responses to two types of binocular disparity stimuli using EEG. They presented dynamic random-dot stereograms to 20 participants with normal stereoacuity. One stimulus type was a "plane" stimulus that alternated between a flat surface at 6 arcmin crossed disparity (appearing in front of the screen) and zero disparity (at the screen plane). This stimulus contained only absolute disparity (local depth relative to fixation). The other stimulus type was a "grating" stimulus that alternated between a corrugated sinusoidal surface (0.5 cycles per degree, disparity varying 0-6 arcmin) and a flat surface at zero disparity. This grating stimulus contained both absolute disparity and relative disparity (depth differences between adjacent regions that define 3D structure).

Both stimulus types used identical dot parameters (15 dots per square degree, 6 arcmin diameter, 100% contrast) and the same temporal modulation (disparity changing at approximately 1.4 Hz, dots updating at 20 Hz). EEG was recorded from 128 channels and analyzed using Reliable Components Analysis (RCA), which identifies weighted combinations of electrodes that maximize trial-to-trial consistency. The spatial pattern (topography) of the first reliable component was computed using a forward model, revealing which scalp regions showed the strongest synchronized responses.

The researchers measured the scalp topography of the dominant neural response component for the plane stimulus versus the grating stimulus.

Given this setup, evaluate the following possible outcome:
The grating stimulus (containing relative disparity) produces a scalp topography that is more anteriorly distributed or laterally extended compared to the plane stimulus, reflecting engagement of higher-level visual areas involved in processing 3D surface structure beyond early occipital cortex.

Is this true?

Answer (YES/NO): NO